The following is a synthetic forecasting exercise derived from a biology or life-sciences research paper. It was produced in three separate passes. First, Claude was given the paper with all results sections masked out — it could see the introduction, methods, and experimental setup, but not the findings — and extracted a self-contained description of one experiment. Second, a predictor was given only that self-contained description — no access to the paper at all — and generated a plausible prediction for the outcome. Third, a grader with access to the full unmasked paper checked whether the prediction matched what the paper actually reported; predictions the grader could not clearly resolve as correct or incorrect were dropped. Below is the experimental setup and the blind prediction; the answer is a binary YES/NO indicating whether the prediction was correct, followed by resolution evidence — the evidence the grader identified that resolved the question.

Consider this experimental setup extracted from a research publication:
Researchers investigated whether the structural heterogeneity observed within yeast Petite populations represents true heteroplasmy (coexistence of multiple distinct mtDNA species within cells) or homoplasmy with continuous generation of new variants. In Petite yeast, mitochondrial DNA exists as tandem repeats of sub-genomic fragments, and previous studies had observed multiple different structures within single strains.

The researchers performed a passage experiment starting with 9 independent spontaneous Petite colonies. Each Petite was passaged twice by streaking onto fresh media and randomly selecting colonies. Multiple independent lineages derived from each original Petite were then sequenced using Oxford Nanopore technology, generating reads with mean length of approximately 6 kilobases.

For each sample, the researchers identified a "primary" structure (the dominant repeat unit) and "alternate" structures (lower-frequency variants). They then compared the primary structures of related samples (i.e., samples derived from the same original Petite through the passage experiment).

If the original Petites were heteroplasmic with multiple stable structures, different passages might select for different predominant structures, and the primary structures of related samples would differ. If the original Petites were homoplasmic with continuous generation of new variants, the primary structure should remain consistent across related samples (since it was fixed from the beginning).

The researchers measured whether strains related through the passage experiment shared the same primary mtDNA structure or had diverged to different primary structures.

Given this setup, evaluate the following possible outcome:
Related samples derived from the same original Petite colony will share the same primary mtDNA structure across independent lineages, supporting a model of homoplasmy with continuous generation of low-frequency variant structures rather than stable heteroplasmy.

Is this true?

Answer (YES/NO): YES